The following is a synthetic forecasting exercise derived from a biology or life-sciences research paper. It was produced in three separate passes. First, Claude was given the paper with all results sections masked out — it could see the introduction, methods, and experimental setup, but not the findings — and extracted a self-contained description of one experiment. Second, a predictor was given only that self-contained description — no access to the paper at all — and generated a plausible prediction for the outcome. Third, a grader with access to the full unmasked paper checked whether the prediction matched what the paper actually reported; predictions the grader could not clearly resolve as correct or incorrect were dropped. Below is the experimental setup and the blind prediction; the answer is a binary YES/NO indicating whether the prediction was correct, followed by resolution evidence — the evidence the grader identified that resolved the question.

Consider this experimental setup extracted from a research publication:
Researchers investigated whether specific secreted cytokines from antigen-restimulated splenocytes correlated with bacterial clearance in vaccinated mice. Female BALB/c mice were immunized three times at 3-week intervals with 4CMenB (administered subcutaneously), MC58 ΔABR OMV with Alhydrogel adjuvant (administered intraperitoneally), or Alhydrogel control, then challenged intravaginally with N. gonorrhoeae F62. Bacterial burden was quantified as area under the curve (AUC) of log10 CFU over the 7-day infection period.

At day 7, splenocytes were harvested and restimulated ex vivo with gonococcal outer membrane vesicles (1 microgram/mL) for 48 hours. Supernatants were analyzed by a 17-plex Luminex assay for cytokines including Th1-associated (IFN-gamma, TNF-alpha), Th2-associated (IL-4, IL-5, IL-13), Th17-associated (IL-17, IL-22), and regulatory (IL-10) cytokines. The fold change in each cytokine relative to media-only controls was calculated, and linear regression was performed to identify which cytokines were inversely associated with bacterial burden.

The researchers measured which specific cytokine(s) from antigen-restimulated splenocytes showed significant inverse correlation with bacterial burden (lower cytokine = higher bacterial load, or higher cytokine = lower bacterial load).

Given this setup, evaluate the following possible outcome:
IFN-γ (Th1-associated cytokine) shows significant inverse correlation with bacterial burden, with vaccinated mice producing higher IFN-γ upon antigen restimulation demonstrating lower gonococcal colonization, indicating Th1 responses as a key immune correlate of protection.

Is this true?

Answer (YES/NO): NO